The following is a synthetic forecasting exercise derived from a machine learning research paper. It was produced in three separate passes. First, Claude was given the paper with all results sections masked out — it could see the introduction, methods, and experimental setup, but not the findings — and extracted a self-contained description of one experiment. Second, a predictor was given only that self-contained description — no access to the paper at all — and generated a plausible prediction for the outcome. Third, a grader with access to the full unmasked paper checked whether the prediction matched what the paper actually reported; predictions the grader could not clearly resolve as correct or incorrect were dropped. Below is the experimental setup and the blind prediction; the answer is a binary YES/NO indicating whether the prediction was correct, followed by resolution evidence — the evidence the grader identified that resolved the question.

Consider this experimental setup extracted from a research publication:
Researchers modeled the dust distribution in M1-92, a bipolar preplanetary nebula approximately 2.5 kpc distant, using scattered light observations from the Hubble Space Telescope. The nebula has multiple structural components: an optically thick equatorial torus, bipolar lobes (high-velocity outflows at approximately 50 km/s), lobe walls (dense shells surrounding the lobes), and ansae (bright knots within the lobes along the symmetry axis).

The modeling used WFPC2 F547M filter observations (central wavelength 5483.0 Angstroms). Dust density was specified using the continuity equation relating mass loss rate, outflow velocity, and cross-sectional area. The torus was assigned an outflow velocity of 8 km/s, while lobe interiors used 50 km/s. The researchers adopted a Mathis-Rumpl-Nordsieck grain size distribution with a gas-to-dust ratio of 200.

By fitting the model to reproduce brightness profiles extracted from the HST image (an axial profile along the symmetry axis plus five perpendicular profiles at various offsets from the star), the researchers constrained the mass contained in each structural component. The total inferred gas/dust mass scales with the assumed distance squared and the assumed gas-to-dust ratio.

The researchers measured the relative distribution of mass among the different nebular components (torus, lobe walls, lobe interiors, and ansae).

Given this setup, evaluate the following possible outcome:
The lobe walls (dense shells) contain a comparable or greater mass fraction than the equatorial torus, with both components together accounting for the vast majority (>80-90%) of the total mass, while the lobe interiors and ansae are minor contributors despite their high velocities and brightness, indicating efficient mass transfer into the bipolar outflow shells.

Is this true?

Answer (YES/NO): NO